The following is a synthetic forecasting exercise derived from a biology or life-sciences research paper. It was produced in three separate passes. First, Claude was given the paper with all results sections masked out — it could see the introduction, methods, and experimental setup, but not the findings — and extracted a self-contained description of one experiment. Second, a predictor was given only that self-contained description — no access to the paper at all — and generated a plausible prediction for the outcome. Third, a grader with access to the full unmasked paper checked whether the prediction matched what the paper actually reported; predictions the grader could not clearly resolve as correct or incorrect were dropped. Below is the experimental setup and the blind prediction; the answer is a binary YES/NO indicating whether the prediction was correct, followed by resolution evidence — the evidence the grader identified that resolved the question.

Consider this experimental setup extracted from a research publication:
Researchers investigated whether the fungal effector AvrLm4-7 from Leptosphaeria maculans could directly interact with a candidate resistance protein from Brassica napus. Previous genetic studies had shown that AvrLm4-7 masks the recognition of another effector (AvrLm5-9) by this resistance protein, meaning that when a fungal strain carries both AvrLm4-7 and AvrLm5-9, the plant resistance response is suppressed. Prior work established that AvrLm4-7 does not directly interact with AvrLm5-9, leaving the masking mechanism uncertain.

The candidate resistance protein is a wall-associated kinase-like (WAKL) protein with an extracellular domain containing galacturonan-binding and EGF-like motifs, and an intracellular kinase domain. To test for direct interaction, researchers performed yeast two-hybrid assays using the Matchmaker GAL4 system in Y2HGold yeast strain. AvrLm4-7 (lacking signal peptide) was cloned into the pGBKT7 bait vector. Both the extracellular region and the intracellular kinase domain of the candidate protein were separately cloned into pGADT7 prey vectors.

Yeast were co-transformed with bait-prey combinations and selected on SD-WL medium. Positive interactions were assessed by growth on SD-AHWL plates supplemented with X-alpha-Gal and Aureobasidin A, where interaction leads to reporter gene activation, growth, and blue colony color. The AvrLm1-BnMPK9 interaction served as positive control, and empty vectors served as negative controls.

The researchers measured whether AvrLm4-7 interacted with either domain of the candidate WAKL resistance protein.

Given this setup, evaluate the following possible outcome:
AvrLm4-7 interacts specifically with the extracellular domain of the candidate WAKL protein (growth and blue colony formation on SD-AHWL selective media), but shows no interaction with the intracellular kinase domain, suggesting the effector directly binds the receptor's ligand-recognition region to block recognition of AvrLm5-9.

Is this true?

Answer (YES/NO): NO